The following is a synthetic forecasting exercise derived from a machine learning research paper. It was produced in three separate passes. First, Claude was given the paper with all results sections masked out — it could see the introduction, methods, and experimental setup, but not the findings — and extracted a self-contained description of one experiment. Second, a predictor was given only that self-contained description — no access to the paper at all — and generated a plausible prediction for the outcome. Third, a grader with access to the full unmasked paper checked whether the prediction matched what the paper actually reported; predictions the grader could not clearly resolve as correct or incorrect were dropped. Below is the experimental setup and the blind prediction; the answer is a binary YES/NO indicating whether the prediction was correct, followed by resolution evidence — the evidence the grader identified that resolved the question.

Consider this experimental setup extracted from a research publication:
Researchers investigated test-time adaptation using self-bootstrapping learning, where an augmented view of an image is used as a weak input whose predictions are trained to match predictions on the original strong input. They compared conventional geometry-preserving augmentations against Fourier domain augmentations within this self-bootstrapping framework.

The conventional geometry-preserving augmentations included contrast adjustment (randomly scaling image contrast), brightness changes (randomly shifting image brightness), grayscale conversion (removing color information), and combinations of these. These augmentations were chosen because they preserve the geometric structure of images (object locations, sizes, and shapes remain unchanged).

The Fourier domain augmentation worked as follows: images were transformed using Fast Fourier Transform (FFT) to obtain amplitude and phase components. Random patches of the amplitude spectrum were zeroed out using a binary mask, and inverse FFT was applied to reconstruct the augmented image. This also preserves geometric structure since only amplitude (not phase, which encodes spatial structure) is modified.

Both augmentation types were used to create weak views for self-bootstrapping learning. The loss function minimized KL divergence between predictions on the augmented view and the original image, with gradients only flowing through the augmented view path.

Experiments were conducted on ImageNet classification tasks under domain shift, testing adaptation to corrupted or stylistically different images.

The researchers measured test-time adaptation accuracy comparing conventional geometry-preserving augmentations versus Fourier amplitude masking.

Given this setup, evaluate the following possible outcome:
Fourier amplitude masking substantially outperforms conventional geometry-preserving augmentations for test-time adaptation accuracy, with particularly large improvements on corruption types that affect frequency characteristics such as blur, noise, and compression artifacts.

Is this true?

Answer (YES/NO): NO